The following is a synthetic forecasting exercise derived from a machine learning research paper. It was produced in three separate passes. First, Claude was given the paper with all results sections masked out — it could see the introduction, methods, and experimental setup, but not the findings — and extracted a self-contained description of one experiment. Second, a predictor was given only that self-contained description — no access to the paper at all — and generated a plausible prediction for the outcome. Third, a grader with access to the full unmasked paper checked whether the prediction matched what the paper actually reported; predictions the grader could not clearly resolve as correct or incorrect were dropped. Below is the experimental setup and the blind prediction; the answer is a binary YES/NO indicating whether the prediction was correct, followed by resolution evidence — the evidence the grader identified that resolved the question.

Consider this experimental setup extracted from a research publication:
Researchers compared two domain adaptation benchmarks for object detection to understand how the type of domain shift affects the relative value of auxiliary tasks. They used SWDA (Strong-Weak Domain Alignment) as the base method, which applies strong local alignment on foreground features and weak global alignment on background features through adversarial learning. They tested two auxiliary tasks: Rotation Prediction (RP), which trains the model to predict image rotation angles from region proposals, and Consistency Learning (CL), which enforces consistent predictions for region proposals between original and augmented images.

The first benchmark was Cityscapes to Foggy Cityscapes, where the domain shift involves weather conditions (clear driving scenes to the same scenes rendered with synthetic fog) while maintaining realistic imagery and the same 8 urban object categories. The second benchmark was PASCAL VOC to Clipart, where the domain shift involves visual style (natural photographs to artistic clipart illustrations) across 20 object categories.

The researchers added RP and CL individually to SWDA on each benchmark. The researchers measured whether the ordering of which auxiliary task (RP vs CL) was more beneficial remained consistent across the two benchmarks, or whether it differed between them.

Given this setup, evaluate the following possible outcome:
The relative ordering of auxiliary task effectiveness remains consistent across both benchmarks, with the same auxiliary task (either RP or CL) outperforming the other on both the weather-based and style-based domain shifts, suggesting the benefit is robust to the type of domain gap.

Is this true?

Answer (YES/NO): NO